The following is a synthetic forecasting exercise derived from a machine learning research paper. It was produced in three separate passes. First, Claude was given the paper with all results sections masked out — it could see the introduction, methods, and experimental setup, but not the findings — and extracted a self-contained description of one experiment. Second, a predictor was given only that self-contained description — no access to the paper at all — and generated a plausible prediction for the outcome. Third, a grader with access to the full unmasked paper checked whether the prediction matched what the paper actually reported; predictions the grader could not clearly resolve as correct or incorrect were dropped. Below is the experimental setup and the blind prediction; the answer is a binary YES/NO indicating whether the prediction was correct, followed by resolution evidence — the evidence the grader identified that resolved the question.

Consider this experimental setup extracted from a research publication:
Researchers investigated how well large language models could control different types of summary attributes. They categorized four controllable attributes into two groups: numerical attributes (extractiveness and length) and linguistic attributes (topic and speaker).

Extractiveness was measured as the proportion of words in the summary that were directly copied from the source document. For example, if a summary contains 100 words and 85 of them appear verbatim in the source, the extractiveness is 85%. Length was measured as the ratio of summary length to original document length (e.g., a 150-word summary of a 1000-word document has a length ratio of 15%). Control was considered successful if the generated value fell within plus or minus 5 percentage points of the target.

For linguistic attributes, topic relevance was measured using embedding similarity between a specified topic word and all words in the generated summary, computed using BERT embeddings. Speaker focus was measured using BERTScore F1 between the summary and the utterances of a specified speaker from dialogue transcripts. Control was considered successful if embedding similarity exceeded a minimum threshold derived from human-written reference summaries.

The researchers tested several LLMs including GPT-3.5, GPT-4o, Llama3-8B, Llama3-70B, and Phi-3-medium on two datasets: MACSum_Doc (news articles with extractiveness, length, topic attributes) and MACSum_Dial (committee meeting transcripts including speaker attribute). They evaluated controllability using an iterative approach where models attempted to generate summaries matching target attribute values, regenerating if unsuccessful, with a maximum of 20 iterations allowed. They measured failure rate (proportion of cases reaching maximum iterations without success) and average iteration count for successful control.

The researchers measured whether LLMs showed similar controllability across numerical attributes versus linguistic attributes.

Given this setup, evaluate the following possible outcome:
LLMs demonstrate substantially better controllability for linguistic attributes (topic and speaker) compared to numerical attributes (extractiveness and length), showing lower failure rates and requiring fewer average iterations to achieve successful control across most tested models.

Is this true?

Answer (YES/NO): YES